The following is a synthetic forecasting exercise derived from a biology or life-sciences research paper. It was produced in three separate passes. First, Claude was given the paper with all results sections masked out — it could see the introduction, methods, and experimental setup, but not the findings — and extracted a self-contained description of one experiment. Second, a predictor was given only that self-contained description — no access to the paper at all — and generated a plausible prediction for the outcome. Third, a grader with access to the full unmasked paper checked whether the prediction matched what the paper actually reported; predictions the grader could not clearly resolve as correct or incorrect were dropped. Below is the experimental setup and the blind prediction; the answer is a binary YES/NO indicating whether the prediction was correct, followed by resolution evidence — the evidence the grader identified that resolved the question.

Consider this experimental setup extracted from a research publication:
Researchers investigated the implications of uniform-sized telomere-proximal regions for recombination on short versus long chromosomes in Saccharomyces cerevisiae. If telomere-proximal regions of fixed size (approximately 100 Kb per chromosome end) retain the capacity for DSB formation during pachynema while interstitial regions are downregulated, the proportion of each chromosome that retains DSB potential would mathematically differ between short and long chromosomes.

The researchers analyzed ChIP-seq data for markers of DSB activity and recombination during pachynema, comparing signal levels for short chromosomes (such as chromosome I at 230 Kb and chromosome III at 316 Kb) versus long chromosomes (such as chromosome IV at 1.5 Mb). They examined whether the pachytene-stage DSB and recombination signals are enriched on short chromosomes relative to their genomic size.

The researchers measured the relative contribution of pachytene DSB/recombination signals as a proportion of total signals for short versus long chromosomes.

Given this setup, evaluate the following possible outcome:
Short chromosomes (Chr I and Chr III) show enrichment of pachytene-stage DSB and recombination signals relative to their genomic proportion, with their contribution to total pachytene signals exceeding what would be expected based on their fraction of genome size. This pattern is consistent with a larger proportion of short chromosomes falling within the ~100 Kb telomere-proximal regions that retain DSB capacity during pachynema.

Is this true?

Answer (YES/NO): YES